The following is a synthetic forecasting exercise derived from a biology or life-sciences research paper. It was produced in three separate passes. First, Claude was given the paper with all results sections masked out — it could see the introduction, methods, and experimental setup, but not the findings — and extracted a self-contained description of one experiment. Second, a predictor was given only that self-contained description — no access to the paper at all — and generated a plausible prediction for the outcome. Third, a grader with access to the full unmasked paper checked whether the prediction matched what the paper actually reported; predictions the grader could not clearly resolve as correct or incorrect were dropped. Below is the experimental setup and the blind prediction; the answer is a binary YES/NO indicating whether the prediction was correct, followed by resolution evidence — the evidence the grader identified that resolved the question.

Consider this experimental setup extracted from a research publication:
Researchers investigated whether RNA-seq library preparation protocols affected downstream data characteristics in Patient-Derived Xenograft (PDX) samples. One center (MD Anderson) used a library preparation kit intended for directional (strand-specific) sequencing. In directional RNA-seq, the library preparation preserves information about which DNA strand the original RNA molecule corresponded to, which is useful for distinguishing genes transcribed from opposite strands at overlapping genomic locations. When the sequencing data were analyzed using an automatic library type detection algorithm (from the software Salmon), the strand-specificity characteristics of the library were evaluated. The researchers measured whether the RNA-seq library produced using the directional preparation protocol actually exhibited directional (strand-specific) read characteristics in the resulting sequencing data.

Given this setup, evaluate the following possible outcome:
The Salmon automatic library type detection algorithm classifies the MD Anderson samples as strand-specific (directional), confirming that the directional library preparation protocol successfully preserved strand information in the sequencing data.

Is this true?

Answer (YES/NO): NO